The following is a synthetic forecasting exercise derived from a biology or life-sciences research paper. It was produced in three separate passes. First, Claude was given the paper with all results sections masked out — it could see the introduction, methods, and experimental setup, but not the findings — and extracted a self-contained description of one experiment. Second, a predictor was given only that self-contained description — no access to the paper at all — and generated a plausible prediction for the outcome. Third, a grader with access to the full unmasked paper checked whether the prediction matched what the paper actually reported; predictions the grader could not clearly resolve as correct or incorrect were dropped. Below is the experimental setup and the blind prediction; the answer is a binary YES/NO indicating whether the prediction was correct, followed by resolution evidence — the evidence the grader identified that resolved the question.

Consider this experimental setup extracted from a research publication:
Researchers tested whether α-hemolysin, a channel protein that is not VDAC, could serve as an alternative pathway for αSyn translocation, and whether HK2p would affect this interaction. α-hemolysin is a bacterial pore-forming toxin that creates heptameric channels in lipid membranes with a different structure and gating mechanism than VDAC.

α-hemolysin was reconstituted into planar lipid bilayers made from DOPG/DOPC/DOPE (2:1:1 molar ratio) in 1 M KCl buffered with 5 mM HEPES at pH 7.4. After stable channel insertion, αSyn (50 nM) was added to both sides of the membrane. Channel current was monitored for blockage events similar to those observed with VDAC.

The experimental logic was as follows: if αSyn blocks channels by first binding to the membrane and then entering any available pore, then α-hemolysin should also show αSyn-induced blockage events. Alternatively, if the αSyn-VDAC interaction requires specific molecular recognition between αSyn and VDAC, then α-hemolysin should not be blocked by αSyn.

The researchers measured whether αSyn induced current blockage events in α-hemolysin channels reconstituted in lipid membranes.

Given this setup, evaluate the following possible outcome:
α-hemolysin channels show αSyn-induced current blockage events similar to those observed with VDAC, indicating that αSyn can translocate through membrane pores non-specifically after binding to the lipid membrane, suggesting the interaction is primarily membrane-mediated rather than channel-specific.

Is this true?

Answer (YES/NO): YES